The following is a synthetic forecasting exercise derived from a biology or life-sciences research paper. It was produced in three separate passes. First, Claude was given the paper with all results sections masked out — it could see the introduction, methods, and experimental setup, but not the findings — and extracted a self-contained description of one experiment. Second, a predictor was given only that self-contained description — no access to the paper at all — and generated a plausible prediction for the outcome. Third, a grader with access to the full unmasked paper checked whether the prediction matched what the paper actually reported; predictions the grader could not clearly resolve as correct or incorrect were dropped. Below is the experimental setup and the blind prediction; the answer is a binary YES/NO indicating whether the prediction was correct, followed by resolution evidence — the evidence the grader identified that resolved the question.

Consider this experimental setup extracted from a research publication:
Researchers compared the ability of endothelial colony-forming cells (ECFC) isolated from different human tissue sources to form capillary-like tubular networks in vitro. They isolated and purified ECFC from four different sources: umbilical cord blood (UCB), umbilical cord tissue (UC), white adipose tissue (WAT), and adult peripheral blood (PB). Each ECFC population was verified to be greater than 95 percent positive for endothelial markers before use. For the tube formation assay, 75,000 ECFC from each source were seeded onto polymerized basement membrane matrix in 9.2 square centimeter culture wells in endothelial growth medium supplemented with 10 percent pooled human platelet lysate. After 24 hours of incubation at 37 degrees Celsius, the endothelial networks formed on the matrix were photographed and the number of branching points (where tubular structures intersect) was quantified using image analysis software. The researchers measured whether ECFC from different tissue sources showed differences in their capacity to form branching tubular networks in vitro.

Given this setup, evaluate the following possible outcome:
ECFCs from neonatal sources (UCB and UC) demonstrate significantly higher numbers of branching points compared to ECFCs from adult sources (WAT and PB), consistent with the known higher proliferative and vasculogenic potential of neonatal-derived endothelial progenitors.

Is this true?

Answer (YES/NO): NO